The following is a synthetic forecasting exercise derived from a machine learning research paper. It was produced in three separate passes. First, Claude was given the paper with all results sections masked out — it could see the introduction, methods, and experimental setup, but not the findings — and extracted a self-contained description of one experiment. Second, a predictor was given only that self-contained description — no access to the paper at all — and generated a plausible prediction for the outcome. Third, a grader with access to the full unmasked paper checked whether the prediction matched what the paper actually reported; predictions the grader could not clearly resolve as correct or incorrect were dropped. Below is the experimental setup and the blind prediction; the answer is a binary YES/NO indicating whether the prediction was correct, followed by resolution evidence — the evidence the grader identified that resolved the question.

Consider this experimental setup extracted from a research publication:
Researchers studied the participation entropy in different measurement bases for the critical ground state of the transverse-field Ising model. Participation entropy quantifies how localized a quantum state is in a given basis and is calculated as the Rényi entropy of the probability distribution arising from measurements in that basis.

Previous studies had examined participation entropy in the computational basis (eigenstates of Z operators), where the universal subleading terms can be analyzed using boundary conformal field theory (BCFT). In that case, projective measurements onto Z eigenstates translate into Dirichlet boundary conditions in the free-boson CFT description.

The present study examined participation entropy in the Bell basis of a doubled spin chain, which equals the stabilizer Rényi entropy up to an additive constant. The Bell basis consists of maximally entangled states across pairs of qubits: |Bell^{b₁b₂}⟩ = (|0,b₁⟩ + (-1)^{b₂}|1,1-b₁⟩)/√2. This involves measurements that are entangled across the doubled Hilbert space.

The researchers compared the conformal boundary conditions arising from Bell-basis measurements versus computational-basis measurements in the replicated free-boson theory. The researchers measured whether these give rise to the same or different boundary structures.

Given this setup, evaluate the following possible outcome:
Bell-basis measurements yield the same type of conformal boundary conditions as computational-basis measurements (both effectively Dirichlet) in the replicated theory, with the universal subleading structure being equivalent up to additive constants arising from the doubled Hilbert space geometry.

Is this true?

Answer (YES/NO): NO